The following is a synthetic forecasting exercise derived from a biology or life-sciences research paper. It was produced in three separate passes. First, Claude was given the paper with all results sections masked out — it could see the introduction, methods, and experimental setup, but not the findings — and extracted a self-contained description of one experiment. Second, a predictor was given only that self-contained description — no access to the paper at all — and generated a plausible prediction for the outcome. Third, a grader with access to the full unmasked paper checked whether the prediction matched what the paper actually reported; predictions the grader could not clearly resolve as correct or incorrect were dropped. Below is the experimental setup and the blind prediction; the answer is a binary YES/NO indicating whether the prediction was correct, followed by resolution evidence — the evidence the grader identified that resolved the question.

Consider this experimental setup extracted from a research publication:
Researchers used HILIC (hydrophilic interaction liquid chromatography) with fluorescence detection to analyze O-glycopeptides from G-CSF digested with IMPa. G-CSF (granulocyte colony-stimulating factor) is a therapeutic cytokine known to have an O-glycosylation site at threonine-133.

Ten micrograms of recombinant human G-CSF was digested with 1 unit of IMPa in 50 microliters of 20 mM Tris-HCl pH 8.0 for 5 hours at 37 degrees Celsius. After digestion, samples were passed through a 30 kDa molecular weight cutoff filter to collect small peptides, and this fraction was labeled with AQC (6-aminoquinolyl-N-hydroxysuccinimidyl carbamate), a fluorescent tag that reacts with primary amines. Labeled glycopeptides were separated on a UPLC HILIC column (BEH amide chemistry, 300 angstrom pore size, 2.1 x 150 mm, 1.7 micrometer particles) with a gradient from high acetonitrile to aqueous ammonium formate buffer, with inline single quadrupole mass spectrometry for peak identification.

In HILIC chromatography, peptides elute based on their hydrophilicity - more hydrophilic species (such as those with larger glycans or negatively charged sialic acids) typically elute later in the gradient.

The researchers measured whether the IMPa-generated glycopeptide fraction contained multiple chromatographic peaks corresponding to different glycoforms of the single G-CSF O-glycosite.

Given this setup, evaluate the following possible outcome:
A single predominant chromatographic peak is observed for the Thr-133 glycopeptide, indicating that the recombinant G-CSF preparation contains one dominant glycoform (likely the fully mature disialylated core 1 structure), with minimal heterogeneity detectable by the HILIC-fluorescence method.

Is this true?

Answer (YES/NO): NO